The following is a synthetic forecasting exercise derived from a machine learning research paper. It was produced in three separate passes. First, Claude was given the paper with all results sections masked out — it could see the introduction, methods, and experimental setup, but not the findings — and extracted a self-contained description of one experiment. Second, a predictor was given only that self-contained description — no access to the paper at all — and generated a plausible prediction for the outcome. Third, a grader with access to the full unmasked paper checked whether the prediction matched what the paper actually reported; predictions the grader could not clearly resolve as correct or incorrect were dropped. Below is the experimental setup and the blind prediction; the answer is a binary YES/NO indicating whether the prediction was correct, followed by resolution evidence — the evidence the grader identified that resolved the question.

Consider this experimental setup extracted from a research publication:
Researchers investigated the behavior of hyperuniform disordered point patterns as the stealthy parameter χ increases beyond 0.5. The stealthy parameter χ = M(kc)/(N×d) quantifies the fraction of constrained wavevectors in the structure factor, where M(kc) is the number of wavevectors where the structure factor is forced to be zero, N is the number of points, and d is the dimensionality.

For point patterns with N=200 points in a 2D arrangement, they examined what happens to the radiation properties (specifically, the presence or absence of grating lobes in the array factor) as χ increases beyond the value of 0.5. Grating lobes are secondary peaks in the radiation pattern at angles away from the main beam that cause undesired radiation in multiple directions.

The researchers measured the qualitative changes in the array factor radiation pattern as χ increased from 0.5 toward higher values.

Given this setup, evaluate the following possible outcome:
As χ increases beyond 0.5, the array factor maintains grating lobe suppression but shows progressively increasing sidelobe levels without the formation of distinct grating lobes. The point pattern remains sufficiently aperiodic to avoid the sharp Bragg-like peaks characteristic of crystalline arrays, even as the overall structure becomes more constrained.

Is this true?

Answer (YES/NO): NO